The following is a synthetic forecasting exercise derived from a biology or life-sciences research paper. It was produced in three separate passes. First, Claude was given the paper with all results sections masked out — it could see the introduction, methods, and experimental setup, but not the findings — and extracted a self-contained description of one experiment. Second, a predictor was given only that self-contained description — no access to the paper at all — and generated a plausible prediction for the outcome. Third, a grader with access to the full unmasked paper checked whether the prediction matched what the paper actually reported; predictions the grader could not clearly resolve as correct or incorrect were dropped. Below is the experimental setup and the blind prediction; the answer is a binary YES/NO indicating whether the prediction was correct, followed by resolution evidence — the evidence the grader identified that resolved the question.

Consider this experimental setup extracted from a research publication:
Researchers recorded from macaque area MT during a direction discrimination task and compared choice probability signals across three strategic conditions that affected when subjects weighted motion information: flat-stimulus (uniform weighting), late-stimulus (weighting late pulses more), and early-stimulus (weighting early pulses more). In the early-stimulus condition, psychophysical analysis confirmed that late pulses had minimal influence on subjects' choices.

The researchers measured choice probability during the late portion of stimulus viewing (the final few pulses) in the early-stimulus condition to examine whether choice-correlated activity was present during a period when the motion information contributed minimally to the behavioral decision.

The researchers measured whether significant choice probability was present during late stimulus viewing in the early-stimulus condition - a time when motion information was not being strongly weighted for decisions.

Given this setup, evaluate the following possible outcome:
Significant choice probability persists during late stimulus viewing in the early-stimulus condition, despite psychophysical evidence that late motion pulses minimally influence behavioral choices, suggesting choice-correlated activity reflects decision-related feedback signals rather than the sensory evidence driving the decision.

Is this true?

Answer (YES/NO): YES